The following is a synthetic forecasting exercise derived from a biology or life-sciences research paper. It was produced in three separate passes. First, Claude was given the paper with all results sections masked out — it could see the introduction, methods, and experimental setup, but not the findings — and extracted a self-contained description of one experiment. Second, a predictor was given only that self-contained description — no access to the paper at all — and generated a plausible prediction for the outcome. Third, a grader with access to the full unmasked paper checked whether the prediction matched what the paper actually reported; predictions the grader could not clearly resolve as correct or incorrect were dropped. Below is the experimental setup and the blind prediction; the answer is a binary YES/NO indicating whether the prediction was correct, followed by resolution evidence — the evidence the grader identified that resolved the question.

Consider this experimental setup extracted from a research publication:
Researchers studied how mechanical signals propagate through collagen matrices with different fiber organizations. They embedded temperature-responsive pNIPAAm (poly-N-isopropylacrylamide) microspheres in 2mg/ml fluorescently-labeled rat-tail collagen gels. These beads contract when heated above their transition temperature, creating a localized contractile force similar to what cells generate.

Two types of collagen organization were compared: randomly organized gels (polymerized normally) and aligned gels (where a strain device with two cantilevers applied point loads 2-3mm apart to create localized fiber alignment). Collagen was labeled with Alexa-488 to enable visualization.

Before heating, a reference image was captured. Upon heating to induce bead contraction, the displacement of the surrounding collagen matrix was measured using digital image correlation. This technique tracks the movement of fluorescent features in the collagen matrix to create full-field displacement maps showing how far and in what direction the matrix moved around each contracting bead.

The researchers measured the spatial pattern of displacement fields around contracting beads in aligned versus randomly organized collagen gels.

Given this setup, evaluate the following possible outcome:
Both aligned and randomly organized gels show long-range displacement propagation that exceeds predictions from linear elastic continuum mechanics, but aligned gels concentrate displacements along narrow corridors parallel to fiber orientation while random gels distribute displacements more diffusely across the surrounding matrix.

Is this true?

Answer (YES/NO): NO